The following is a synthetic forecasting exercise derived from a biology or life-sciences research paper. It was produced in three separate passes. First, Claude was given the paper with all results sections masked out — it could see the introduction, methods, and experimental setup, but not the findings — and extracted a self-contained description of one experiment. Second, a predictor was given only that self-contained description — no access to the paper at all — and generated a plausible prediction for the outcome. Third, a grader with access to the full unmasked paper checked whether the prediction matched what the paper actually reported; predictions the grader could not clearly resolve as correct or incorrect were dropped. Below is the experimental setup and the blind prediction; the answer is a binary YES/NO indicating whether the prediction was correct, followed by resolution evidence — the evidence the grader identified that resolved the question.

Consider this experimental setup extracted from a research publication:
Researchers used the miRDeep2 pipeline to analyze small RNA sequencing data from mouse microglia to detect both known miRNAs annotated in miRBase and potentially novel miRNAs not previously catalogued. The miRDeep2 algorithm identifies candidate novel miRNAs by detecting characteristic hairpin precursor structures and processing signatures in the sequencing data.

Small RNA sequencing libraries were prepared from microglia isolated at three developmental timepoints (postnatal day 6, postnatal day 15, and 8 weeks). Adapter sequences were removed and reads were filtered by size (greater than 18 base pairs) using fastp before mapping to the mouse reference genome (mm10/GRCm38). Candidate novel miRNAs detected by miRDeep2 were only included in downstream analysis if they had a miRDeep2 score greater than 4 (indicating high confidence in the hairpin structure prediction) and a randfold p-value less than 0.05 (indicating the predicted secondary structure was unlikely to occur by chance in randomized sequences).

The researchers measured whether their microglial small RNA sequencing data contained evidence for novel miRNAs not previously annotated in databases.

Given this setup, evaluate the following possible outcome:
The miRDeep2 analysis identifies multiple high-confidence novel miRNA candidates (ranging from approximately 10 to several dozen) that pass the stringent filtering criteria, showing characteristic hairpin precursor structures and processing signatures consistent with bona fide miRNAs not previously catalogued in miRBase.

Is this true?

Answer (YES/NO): YES